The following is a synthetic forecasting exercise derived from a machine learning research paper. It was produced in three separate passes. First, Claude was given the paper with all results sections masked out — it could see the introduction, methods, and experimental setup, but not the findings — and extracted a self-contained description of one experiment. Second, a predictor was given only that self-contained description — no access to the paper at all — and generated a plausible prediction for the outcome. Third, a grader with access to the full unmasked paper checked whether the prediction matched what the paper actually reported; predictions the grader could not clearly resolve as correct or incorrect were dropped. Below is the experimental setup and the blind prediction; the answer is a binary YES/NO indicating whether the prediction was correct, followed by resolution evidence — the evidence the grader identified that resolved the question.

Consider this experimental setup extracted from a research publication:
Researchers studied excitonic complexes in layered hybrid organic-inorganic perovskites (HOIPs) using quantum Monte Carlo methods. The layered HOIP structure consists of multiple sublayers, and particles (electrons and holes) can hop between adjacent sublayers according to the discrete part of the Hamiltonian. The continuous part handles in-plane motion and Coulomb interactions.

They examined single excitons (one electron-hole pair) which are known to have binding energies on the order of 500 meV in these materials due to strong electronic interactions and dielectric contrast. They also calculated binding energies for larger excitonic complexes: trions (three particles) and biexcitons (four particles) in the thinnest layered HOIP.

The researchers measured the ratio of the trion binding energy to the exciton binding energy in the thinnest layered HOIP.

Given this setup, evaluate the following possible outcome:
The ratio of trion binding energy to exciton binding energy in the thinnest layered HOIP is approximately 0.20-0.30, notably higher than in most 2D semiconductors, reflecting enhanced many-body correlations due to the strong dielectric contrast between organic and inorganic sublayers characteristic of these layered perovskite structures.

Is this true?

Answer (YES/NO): NO